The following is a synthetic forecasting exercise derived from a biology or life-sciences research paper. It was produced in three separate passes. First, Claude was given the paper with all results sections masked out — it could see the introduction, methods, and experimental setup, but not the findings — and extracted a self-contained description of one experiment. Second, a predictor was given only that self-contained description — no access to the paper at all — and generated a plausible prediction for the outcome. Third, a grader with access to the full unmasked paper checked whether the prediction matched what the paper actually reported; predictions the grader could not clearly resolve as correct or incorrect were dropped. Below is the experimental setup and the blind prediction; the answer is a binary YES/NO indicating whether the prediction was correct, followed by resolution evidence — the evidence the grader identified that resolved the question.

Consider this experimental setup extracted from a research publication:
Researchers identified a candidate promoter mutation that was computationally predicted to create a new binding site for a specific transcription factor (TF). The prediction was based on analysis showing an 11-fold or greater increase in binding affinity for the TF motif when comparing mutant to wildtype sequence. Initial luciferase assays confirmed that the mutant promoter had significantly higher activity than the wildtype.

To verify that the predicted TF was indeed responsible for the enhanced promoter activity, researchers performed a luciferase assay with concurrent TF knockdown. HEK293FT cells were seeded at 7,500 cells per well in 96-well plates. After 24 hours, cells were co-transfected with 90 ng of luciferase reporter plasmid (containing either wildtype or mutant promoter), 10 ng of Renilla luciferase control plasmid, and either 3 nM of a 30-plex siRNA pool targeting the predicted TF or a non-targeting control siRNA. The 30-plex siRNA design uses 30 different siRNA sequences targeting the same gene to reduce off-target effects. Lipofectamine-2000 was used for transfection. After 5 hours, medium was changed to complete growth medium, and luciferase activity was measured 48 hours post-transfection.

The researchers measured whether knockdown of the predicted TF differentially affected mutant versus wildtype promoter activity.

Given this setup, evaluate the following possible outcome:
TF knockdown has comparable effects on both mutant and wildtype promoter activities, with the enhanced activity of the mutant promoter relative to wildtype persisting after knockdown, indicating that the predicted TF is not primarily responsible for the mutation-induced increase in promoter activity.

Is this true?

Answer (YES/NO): NO